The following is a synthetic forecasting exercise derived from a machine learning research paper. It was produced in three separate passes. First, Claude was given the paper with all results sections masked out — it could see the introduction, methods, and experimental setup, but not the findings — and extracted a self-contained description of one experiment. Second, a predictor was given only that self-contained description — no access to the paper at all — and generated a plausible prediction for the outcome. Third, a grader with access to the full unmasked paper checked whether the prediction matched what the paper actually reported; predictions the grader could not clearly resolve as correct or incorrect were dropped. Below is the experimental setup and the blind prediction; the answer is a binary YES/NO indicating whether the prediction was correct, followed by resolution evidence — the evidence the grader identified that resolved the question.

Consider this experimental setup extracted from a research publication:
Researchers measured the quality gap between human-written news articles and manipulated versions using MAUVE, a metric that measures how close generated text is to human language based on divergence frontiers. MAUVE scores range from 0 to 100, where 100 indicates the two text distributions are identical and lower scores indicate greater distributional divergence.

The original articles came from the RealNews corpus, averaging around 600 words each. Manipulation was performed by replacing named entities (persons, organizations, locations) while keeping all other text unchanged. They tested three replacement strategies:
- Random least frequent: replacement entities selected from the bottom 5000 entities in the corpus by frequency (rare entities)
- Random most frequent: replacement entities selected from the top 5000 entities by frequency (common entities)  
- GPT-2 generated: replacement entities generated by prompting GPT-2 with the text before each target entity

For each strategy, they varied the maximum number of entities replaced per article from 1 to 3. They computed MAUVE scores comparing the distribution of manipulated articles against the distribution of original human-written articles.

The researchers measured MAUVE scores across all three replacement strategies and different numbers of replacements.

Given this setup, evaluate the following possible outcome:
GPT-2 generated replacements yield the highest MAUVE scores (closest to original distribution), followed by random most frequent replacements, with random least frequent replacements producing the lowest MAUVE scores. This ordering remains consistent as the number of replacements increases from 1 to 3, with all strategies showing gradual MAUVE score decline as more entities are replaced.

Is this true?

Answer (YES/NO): NO